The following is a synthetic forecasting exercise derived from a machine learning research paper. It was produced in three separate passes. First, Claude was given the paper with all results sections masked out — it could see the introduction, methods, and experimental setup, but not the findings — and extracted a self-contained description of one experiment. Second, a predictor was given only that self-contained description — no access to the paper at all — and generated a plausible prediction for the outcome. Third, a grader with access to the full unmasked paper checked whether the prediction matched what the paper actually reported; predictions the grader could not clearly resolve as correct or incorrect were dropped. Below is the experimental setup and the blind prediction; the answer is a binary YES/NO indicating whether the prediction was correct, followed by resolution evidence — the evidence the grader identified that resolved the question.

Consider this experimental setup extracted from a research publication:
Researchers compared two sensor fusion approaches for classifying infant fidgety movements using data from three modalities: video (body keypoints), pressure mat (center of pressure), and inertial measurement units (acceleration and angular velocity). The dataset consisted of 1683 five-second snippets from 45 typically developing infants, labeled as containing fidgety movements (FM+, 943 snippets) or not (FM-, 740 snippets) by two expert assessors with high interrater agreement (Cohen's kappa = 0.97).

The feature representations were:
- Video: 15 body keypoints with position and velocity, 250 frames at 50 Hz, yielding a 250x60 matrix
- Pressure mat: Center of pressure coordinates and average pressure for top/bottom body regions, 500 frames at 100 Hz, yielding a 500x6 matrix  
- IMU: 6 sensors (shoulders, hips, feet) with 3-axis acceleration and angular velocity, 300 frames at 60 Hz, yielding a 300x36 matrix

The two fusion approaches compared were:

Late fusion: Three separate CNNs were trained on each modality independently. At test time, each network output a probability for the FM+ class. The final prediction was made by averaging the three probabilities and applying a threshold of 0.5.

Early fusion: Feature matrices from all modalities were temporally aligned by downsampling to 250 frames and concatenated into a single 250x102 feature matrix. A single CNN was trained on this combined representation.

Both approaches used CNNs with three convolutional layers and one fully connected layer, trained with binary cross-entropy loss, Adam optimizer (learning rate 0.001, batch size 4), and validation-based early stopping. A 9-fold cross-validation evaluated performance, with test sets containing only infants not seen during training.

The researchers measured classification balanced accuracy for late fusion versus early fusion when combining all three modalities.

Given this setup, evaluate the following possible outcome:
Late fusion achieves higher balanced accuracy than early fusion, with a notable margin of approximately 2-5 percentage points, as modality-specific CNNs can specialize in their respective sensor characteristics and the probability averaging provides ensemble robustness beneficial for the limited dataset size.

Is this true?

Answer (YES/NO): NO